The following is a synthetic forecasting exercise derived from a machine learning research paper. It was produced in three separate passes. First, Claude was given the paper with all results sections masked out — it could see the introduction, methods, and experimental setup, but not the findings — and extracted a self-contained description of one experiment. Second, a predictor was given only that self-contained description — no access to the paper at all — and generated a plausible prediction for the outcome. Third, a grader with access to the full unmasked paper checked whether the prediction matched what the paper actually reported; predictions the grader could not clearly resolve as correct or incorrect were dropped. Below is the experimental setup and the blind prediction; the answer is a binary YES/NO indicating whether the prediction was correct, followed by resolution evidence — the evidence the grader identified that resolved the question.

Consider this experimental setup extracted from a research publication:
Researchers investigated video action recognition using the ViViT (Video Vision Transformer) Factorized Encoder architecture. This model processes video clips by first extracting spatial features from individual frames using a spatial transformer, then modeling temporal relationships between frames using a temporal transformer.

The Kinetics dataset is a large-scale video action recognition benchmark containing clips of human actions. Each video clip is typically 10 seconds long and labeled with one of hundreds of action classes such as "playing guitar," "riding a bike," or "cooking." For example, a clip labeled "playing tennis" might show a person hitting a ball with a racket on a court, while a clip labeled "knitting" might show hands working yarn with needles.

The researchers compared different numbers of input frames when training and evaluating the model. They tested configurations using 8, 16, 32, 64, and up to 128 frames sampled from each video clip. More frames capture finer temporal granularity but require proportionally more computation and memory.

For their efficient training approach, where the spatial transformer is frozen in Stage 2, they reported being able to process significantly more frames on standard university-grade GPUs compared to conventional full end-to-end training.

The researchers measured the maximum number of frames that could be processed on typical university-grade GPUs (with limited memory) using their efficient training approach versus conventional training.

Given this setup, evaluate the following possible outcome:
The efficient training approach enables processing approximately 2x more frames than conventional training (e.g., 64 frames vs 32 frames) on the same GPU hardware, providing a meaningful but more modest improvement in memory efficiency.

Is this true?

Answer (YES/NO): NO